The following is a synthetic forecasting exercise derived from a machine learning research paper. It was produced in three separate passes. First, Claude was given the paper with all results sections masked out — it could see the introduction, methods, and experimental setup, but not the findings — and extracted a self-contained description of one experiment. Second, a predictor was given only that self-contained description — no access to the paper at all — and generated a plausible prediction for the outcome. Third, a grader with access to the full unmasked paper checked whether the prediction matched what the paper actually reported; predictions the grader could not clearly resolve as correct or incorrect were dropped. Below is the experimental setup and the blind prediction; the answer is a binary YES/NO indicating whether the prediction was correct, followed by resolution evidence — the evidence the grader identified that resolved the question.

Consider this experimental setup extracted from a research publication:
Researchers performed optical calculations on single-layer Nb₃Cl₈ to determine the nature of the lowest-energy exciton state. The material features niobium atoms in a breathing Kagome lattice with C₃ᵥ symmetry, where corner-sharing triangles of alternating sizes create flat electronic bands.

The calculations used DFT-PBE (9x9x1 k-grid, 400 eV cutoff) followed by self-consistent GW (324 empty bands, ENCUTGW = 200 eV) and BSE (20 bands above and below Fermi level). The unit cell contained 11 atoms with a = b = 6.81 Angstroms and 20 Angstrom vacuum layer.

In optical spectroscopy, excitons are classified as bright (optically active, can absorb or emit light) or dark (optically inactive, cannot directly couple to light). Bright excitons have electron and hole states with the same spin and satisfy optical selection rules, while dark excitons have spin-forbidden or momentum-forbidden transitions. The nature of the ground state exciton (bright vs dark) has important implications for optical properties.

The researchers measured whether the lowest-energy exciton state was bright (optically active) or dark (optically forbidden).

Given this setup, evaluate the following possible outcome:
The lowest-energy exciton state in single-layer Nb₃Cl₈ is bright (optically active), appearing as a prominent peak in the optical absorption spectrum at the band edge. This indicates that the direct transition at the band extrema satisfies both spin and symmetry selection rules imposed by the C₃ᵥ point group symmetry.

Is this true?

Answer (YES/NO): NO